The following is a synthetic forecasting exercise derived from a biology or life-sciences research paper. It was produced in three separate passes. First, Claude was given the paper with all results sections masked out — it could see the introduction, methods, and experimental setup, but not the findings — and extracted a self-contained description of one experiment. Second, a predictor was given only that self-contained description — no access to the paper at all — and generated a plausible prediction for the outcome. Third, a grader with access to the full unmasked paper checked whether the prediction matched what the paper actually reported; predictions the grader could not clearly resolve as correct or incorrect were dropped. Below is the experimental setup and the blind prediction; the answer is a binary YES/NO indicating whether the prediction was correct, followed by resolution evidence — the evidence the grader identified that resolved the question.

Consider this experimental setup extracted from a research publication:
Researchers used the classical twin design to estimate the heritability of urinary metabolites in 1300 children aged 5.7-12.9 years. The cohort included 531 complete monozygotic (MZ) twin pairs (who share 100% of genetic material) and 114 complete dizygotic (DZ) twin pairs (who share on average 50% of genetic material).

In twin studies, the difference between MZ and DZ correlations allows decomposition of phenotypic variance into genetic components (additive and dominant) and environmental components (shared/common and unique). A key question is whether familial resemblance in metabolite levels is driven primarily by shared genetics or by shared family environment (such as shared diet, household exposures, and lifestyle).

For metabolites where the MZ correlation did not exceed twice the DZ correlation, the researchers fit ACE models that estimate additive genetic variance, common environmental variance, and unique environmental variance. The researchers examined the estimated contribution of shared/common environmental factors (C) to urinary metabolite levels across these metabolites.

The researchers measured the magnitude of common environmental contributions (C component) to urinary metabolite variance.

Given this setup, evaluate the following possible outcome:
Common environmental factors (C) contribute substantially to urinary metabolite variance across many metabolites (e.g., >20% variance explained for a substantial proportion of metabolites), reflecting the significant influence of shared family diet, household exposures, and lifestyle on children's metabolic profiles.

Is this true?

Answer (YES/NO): NO